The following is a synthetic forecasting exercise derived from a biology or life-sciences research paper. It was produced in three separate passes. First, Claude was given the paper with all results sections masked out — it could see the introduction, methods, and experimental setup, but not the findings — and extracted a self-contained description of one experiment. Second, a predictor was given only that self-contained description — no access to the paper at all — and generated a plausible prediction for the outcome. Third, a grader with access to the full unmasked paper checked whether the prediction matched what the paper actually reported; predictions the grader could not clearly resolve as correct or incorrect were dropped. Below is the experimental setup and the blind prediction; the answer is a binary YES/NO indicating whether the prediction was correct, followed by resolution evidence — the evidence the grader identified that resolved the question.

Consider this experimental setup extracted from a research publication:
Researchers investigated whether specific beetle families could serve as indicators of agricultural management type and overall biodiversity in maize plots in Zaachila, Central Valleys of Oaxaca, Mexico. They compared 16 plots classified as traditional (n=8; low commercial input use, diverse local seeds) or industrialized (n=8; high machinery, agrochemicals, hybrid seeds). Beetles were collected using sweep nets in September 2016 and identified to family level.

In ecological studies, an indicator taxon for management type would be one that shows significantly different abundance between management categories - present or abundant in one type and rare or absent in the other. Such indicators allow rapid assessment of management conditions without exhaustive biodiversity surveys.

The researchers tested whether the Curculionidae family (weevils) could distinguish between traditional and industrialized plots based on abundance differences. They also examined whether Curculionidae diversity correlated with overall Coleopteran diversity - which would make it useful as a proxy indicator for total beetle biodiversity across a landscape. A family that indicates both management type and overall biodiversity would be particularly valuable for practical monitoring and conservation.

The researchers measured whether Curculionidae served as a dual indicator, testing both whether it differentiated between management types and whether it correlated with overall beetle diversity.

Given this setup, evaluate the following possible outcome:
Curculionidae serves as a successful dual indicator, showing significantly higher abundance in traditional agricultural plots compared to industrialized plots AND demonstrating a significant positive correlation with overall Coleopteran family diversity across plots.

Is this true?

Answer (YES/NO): NO